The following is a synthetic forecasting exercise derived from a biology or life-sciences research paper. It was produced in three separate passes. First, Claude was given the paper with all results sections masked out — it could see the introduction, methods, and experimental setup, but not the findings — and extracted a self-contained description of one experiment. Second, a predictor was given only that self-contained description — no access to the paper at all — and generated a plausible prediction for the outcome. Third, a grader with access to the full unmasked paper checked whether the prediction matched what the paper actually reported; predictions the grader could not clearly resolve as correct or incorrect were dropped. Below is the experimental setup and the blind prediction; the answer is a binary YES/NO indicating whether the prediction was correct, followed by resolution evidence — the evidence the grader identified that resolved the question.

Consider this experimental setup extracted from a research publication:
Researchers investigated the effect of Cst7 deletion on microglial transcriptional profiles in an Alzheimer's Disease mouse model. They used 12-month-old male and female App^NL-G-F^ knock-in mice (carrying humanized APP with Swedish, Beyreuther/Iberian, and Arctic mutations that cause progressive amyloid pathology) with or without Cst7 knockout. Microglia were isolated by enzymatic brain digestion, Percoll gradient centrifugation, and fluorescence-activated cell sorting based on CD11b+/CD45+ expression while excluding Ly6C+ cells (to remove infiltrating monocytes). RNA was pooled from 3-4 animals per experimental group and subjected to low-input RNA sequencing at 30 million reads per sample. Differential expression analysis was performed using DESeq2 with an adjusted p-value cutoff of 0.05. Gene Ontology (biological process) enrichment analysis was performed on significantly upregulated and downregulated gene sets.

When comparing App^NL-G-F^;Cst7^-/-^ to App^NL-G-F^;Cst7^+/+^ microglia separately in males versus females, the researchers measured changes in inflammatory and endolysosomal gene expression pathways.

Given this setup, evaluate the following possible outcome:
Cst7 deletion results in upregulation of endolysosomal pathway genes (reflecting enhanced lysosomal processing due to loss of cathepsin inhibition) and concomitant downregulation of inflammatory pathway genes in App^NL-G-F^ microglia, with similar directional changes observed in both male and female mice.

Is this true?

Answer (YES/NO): NO